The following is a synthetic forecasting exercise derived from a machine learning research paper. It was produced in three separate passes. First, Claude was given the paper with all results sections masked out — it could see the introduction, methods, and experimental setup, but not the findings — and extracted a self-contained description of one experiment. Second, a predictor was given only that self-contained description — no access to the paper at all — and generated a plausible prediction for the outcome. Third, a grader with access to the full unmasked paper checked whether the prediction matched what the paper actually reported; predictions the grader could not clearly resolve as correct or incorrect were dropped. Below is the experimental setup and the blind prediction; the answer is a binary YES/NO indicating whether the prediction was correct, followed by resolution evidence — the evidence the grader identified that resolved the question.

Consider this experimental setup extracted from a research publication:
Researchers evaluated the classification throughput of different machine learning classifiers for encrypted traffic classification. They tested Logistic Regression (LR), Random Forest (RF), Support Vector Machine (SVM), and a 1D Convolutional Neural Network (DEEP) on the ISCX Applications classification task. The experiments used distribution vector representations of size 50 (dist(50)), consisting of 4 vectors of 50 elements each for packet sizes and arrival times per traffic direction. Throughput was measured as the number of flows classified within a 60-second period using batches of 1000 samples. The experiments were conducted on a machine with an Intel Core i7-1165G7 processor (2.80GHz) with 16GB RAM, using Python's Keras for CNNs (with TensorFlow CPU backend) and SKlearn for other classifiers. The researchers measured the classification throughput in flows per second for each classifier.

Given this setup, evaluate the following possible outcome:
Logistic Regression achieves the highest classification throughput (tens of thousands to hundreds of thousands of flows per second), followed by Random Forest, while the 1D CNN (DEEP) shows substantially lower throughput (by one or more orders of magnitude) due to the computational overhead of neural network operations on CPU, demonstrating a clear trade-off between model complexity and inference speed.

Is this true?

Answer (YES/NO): YES